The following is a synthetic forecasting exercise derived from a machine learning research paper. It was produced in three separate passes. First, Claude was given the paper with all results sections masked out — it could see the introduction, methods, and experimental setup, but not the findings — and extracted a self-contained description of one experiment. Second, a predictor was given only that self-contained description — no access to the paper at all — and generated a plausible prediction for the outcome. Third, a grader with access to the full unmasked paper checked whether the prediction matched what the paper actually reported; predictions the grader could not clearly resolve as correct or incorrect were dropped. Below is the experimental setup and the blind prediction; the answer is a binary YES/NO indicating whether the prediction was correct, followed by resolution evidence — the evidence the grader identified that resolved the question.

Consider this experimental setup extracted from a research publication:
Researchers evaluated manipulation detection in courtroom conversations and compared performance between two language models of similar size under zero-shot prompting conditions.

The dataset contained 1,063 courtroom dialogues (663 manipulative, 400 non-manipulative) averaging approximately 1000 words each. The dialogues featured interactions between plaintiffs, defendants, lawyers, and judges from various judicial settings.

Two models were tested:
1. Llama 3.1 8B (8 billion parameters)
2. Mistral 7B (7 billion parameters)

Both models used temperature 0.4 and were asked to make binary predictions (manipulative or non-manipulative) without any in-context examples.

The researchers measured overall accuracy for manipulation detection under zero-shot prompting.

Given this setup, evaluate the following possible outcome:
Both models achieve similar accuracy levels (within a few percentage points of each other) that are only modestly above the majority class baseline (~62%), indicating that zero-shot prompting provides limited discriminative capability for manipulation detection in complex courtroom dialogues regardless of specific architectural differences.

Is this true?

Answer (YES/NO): NO